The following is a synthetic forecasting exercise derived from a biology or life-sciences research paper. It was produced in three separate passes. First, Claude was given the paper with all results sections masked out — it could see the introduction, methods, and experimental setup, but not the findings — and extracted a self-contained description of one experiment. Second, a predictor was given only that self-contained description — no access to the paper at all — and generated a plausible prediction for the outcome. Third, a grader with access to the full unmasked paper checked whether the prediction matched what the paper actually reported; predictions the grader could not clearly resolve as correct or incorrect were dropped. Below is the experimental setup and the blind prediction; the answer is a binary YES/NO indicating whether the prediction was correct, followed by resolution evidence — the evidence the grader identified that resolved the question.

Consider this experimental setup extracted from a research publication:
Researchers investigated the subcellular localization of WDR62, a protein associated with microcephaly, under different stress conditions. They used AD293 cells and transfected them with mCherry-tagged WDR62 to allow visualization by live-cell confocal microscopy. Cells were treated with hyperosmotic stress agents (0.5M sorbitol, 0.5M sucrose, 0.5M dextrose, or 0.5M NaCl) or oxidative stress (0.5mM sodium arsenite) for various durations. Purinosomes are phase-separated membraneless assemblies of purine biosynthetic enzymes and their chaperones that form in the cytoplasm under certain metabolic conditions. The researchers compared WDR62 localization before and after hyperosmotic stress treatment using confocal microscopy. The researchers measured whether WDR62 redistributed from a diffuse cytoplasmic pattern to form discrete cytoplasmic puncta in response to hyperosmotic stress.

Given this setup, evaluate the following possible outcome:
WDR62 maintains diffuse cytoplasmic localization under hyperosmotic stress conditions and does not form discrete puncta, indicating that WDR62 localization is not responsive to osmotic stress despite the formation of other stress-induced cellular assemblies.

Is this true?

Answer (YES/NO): NO